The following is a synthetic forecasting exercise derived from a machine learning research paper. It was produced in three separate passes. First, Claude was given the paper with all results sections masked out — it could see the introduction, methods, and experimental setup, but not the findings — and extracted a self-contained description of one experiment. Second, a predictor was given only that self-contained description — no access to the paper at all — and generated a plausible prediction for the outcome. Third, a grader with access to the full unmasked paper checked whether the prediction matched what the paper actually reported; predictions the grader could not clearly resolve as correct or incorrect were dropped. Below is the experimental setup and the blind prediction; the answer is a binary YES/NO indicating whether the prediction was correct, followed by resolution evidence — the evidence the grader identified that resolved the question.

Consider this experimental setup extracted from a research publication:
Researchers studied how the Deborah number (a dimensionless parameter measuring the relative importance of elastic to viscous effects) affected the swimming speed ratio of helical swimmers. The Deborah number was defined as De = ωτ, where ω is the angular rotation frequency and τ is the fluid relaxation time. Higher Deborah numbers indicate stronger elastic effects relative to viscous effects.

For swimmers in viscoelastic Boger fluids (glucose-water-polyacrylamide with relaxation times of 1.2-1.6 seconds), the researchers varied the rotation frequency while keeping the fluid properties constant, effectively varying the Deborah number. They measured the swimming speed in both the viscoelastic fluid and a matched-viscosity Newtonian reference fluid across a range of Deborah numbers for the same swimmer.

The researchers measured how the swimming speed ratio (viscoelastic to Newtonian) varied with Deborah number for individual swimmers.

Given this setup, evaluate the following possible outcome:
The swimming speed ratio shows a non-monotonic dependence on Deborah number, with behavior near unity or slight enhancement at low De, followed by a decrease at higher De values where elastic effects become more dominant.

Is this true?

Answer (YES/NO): NO